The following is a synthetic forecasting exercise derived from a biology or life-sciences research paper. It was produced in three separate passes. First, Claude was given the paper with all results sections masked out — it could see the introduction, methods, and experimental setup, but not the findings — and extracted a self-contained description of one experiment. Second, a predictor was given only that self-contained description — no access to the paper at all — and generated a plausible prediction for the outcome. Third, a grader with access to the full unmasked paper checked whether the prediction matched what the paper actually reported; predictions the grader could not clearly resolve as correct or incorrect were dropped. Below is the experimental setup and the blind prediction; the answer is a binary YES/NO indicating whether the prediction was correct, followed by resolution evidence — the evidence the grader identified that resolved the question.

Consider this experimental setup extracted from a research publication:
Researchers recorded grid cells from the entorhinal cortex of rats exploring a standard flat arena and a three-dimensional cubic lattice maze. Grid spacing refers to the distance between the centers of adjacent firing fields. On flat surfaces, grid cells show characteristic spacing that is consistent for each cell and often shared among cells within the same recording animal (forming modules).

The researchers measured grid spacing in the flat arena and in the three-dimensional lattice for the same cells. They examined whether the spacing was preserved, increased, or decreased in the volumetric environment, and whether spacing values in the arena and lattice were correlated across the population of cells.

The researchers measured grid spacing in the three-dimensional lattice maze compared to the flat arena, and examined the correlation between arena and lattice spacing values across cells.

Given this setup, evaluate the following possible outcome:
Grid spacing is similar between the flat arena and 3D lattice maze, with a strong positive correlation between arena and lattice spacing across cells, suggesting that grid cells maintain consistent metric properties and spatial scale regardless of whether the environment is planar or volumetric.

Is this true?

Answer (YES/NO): NO